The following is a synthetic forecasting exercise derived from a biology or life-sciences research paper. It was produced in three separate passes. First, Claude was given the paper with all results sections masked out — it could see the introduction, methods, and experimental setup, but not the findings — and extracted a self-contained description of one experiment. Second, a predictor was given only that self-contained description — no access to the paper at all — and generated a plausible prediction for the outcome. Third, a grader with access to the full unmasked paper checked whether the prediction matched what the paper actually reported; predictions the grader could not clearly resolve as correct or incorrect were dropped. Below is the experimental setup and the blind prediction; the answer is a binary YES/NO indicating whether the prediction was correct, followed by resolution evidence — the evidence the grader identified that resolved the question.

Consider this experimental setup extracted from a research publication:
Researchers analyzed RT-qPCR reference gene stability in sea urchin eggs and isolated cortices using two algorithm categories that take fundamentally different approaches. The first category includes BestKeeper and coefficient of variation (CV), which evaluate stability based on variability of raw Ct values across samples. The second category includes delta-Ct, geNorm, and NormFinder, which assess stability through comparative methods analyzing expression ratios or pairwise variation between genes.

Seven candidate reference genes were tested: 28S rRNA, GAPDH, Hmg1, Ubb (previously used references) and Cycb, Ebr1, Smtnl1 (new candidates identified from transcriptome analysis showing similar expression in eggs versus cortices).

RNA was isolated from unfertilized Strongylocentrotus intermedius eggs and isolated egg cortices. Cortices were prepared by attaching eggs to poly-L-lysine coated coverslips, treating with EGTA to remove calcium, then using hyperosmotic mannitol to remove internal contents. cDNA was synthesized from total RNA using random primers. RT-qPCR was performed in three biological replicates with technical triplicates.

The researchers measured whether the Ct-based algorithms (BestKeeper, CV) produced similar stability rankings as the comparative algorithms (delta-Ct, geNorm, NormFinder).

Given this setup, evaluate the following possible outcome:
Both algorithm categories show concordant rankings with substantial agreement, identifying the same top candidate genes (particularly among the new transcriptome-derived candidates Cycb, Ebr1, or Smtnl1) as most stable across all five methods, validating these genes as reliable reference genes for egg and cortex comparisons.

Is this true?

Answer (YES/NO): NO